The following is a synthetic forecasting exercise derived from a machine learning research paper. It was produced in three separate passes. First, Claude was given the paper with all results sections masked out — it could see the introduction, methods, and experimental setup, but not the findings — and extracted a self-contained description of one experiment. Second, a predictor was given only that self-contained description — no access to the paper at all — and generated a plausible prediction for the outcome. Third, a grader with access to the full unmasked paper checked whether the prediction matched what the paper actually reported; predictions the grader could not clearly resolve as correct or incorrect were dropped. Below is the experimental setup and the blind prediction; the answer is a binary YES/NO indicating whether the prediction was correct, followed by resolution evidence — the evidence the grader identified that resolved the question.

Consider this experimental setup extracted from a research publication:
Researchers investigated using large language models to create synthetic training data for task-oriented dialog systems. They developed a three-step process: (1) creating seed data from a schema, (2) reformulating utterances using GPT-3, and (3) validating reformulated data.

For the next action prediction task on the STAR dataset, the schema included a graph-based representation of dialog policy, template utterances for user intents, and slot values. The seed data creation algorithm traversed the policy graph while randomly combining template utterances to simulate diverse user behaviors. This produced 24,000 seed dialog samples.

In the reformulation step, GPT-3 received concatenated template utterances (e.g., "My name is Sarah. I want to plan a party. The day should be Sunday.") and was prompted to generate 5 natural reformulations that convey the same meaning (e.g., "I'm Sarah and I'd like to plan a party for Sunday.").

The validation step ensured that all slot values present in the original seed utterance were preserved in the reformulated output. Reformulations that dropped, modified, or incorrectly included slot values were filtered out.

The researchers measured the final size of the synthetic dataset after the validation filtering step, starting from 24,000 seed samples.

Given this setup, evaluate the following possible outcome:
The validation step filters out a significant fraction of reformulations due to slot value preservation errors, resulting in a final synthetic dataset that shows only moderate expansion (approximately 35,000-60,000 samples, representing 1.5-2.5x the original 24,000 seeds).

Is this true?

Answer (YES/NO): NO